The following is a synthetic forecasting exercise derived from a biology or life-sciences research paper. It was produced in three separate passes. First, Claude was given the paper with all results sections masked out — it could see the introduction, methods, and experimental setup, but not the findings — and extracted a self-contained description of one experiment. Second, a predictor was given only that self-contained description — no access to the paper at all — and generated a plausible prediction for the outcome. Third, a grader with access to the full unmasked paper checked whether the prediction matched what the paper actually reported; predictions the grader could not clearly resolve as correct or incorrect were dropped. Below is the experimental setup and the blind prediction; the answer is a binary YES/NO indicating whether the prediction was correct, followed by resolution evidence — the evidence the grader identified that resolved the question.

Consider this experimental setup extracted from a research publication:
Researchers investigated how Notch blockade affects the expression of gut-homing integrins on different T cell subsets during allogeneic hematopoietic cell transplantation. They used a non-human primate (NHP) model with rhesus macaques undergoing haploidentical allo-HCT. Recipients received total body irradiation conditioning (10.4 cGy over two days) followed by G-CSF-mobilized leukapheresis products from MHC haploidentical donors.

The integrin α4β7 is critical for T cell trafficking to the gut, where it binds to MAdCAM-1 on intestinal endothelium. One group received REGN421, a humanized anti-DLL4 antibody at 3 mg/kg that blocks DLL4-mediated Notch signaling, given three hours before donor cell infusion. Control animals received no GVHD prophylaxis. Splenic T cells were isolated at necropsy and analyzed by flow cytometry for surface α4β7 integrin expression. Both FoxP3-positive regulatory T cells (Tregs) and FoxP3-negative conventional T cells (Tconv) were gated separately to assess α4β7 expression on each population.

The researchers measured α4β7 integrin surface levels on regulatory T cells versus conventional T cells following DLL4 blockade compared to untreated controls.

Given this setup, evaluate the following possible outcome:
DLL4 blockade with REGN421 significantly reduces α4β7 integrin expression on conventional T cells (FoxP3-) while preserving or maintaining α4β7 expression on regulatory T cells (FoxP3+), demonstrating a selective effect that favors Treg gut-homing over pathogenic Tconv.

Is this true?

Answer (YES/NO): YES